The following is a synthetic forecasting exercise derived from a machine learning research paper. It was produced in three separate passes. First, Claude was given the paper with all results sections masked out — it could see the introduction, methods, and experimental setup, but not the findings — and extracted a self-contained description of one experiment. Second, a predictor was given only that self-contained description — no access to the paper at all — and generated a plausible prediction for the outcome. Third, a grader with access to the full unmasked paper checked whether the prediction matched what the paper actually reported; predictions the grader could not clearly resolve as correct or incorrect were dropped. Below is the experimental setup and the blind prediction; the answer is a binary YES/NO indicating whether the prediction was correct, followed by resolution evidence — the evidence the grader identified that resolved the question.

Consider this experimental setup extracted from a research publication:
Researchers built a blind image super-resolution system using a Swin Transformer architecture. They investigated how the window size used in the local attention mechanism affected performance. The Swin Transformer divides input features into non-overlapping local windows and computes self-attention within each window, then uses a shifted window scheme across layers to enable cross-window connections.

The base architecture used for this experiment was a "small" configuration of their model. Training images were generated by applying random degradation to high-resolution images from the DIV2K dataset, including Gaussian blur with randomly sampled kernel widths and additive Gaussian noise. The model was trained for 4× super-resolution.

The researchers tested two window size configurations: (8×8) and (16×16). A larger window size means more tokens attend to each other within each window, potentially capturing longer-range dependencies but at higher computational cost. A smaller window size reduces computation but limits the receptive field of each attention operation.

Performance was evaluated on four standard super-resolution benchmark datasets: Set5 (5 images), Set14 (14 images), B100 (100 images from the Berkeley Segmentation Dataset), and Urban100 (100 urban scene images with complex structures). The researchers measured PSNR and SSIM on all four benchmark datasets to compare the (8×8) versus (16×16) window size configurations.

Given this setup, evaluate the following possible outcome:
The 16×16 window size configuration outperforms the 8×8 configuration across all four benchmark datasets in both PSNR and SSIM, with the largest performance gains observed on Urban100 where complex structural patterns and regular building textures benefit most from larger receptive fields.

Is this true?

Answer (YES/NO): NO